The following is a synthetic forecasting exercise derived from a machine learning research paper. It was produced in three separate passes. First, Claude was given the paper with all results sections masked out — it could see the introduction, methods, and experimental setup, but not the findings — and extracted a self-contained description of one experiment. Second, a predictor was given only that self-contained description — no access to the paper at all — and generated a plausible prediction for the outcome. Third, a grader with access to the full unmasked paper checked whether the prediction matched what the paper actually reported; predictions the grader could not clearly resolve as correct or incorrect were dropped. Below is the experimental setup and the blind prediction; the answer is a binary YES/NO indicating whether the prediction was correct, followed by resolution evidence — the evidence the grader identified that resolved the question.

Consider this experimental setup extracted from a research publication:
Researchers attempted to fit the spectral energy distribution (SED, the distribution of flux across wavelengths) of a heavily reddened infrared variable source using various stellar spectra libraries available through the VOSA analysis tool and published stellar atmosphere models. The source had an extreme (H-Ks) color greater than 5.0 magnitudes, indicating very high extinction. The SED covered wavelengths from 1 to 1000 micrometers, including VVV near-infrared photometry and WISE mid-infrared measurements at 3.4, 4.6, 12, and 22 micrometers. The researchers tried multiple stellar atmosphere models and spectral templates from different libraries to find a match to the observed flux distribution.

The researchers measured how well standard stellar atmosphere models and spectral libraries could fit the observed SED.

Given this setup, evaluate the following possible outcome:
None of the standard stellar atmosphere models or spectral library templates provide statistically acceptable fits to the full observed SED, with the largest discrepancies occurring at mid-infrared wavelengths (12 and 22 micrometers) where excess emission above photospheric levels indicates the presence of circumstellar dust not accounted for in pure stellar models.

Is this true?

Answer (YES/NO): NO